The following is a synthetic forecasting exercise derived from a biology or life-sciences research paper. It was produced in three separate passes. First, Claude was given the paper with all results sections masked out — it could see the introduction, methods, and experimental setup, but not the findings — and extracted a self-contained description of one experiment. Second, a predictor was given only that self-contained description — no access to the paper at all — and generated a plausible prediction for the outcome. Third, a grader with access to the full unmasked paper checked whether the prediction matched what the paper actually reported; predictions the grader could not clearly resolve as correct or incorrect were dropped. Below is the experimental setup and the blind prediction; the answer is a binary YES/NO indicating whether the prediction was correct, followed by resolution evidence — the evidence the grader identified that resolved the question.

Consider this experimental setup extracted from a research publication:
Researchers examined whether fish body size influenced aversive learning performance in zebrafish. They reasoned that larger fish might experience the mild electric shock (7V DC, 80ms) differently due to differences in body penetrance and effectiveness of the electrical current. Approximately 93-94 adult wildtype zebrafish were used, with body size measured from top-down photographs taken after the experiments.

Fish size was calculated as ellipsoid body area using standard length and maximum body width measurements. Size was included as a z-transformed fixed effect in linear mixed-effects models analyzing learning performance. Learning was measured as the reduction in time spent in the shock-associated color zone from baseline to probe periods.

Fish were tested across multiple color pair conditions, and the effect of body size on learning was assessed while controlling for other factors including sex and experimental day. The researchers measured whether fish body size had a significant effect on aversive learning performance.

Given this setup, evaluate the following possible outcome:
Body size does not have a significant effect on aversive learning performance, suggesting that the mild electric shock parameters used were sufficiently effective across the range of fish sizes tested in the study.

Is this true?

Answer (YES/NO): YES